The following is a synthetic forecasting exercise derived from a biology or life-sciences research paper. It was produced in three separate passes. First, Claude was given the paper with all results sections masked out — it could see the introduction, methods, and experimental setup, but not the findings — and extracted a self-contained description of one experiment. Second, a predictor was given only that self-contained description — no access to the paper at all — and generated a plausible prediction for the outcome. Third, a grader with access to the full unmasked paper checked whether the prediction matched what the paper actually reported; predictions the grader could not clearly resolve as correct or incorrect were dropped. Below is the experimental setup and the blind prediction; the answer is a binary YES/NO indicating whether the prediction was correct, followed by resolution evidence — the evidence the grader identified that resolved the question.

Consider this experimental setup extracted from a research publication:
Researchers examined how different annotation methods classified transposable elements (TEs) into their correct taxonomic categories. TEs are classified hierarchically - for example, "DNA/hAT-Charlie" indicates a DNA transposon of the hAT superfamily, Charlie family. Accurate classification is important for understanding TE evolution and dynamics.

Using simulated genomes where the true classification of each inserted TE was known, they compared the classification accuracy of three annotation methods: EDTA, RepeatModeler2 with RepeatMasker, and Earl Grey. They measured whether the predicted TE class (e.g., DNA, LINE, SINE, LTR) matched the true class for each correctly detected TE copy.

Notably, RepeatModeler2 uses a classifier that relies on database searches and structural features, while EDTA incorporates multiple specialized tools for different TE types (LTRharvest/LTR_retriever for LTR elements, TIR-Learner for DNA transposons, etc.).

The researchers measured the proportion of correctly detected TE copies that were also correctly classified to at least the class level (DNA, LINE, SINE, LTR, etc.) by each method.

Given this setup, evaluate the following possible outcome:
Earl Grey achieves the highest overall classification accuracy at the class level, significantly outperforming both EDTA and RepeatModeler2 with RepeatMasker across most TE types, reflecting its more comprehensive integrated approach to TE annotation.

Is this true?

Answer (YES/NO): NO